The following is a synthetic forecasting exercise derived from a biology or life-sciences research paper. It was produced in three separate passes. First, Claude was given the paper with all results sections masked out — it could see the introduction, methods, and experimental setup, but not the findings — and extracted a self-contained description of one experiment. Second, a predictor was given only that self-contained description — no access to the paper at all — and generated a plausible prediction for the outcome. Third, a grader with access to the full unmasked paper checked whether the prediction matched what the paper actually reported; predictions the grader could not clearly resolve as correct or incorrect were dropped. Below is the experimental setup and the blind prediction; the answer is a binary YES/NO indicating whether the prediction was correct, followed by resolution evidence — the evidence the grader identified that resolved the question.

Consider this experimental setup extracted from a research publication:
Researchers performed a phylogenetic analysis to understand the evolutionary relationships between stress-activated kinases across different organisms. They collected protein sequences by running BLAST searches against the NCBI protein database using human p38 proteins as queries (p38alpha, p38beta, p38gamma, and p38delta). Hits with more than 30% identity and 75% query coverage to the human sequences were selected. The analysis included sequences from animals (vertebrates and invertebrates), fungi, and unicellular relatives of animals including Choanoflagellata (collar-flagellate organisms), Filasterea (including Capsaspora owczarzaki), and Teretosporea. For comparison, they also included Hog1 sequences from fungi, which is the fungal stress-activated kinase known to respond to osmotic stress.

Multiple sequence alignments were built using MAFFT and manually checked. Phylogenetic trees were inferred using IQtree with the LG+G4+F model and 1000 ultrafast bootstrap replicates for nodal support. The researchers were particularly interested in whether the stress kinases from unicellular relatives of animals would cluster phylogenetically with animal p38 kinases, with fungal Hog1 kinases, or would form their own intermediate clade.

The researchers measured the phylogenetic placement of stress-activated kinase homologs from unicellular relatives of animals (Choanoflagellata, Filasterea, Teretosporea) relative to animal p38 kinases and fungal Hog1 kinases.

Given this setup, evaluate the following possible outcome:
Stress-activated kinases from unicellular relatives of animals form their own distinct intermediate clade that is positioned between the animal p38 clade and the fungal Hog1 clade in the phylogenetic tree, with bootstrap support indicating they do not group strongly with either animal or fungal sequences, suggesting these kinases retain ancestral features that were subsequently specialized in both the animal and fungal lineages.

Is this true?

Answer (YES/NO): YES